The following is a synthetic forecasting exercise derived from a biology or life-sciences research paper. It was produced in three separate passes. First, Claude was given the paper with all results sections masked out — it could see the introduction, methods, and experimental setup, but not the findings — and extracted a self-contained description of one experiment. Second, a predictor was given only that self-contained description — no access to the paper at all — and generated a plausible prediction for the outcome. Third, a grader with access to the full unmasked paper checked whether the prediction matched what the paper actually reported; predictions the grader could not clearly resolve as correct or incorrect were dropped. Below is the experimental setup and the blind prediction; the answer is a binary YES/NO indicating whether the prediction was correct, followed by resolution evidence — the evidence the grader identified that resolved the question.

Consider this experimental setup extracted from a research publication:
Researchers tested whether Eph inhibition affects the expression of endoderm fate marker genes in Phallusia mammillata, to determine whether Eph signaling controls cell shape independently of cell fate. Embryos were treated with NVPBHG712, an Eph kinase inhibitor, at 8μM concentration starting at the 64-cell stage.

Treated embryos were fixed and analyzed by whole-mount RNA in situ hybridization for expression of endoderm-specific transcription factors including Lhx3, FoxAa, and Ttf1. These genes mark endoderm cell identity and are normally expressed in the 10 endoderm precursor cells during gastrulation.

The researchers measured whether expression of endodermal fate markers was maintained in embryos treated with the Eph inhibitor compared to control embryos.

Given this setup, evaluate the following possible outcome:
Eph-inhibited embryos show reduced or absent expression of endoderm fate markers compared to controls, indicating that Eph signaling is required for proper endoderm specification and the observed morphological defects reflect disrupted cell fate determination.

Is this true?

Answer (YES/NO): NO